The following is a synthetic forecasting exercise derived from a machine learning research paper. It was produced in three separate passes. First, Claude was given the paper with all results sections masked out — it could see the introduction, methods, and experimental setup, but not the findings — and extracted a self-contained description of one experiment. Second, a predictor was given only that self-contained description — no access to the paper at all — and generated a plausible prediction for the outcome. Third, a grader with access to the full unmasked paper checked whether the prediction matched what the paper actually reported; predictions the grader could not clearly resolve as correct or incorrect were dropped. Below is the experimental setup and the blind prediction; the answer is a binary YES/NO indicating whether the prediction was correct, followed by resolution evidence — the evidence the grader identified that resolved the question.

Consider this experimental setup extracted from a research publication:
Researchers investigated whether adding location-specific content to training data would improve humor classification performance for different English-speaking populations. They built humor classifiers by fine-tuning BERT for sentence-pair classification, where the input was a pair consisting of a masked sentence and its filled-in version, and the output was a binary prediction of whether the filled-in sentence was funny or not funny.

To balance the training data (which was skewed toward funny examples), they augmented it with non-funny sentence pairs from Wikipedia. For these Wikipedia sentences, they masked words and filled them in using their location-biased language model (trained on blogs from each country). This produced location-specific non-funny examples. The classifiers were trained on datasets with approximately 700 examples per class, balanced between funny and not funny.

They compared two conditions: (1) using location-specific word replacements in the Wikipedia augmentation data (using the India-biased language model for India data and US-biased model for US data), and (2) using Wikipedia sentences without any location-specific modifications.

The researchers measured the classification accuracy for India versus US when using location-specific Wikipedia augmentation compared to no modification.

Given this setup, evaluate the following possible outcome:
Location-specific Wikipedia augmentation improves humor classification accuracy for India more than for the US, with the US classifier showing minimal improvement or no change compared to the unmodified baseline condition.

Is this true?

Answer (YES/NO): YES